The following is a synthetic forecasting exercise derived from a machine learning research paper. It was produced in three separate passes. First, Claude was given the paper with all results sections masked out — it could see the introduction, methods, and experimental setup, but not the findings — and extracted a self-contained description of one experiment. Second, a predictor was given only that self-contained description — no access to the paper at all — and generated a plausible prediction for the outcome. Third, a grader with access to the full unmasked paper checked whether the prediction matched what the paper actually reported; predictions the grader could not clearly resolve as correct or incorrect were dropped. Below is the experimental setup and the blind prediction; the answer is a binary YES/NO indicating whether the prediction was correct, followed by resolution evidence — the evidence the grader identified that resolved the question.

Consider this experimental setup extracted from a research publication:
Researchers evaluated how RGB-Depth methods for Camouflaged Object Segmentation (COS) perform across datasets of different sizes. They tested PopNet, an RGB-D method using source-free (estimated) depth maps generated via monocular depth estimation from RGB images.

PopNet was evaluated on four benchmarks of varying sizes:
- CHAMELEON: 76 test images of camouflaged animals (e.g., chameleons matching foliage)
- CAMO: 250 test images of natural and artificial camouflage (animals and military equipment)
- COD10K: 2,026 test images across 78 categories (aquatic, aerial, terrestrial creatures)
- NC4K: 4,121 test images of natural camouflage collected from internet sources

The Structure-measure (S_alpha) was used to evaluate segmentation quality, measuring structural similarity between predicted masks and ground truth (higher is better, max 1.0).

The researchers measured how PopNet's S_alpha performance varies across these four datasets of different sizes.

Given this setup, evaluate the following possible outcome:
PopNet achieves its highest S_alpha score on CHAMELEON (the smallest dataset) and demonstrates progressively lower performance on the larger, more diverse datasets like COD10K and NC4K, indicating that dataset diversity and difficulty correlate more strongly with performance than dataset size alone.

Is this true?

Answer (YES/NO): NO